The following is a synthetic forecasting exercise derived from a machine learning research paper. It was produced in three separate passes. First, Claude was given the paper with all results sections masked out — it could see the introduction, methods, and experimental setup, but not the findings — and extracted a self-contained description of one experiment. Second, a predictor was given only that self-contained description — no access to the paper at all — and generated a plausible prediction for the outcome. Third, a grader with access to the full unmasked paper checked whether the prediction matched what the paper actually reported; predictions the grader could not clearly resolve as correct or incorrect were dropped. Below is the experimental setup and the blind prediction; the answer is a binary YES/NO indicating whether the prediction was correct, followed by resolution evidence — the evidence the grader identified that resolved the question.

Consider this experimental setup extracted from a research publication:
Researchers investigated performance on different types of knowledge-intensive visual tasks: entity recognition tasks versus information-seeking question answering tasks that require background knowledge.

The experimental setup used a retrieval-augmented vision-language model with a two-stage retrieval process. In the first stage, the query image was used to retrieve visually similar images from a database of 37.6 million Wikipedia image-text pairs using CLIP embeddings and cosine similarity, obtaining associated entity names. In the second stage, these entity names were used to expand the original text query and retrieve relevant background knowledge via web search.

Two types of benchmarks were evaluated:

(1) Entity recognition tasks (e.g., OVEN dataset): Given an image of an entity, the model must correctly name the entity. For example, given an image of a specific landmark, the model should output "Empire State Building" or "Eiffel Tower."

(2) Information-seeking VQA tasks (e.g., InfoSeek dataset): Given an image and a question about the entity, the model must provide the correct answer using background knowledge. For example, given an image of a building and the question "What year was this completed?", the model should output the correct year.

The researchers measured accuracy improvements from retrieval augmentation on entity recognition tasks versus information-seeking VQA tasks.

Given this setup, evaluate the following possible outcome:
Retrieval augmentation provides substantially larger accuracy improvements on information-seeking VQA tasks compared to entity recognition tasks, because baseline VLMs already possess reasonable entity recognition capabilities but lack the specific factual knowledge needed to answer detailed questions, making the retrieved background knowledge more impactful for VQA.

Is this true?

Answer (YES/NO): NO